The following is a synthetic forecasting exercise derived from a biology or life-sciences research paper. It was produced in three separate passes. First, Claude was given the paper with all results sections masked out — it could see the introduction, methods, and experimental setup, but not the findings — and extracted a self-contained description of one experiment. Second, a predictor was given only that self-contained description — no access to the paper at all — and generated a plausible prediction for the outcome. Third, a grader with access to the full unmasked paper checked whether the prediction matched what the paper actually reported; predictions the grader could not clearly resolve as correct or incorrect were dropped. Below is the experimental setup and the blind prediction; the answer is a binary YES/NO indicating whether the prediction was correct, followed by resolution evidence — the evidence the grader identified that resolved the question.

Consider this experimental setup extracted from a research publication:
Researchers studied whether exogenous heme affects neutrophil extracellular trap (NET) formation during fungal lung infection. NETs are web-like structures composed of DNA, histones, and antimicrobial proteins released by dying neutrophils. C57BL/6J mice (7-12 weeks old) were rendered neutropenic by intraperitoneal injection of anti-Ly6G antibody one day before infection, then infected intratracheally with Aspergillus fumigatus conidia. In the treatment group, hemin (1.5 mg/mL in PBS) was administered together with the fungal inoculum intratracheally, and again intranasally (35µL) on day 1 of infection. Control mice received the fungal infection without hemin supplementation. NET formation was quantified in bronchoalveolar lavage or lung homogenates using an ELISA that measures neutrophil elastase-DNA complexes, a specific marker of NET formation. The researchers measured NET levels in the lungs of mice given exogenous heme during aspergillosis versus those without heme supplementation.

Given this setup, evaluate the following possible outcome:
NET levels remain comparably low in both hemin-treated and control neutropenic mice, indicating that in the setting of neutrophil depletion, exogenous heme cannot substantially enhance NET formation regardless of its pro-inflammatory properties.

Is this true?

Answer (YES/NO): NO